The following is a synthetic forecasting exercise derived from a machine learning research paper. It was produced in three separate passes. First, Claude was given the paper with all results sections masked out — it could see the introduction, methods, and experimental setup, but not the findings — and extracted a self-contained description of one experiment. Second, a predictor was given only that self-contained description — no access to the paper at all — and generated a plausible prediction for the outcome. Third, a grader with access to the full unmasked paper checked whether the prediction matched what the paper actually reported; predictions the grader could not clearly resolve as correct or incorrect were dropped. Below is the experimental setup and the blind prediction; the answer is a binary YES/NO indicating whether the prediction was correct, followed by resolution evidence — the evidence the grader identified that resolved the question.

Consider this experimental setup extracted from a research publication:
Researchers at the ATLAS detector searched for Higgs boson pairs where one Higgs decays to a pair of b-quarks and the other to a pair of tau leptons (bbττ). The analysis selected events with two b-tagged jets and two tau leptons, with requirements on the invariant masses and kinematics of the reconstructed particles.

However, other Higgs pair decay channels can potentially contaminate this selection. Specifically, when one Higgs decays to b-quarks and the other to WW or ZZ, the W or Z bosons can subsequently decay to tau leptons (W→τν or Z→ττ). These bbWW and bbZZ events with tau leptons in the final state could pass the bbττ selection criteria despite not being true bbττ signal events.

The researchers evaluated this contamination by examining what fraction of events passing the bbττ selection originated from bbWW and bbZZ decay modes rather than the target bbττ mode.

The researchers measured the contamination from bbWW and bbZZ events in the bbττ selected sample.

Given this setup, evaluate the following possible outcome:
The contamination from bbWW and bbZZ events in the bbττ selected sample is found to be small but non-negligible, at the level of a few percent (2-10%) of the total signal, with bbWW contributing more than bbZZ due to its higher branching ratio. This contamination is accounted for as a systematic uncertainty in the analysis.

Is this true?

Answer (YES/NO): NO